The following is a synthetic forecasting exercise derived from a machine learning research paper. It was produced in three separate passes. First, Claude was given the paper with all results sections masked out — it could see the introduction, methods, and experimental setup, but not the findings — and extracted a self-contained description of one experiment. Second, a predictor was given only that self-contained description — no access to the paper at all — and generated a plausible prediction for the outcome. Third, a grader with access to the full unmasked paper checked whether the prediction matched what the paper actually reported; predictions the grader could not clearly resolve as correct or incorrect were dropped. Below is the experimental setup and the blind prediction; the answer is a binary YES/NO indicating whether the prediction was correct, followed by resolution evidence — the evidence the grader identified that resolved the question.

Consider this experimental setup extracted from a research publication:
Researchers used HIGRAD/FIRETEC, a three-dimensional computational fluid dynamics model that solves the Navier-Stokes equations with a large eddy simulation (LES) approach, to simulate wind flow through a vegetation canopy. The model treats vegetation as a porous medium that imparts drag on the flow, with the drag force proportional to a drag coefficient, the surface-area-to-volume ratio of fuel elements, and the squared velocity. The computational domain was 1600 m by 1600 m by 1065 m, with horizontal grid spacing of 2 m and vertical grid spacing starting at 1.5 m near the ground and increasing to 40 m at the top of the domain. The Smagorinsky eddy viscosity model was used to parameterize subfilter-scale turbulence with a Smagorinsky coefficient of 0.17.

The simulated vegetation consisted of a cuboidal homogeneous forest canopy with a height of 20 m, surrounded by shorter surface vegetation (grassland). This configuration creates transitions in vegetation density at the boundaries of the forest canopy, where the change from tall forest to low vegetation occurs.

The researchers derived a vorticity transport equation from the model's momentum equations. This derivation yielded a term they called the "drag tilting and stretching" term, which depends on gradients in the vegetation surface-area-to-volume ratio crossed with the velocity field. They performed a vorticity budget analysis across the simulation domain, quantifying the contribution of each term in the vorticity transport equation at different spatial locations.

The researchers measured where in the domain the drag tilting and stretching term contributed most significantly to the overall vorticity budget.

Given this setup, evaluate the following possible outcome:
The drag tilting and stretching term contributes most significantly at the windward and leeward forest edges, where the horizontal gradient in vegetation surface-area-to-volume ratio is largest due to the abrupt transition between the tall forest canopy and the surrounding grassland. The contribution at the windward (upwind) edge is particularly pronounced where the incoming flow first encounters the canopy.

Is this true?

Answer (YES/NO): NO